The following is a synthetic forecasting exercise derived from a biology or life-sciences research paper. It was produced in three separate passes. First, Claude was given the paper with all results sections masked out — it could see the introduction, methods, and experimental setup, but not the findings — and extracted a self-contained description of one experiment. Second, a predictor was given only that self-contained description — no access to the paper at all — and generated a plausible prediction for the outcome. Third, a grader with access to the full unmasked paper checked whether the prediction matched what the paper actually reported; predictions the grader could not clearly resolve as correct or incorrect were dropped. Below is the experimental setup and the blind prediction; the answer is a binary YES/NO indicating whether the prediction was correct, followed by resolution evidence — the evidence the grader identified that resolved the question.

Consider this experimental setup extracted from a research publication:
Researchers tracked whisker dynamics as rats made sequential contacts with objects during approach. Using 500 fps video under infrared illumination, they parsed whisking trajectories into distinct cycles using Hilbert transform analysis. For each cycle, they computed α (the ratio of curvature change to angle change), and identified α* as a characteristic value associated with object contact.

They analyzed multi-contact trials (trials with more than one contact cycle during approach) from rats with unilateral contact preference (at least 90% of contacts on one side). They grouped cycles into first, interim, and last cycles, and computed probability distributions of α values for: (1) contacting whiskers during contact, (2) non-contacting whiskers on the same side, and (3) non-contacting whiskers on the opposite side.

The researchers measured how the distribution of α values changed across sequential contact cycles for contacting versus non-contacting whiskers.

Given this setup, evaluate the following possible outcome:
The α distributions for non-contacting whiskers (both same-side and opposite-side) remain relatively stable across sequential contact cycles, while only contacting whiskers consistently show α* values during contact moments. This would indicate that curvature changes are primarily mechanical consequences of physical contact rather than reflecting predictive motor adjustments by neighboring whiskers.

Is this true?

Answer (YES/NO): YES